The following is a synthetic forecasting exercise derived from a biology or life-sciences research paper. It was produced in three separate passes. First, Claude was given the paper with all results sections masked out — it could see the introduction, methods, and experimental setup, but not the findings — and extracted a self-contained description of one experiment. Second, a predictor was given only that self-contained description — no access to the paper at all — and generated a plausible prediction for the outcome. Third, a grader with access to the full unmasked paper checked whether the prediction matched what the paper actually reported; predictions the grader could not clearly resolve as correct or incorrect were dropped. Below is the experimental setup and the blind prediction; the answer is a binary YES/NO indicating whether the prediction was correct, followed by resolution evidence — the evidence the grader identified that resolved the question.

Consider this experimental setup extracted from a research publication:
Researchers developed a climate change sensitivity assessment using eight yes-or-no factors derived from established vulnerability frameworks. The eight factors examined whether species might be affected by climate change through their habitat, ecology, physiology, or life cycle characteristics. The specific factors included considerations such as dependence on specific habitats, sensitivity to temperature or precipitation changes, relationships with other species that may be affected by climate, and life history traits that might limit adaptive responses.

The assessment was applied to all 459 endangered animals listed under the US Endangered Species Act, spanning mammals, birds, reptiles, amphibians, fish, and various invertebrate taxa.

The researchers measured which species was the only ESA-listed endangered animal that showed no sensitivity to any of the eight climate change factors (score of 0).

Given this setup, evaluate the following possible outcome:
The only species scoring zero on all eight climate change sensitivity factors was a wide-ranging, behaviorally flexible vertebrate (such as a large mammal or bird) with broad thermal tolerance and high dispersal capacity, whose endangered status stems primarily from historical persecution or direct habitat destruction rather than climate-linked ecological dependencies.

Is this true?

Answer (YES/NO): NO